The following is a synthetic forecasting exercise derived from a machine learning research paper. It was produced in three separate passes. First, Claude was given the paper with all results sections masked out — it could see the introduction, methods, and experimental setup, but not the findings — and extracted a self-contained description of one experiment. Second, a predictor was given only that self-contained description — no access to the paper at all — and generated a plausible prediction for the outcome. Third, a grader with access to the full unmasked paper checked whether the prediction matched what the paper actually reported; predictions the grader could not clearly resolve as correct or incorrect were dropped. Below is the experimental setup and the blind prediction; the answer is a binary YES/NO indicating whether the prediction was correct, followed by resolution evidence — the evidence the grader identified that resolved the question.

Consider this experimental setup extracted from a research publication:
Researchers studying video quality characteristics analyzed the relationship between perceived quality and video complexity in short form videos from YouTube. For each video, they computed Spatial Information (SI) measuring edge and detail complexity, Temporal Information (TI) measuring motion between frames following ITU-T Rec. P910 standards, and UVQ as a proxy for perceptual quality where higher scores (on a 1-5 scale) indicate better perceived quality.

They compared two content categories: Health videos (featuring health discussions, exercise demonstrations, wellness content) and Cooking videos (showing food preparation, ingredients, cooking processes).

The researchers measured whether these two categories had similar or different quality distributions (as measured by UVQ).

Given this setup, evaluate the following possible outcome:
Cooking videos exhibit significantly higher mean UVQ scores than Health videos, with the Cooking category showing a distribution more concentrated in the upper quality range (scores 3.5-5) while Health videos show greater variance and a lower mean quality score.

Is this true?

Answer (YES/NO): NO